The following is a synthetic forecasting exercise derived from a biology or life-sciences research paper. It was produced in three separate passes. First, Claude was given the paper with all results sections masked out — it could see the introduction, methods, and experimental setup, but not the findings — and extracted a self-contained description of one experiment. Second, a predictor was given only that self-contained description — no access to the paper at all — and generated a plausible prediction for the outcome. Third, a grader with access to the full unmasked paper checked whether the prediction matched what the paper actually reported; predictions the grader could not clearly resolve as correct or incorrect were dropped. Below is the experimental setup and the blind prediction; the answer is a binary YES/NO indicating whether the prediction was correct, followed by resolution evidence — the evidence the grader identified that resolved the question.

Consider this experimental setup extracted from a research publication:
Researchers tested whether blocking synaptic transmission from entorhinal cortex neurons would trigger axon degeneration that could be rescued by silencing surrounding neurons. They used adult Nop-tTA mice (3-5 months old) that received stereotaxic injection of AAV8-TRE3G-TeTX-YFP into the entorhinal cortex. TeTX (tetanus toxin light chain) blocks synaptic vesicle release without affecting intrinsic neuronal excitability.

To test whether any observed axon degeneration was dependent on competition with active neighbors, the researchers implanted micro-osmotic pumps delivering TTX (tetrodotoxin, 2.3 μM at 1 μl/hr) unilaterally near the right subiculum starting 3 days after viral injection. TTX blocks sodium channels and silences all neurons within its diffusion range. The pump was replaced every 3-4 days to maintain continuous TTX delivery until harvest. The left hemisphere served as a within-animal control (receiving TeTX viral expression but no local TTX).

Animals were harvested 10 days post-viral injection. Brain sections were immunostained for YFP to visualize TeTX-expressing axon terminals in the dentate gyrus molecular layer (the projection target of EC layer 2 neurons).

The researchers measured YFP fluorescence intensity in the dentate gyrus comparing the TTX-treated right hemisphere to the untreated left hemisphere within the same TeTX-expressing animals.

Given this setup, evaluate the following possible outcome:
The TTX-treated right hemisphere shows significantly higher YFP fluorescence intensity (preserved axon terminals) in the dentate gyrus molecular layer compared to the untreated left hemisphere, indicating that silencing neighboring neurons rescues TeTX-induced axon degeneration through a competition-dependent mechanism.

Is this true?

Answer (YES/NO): YES